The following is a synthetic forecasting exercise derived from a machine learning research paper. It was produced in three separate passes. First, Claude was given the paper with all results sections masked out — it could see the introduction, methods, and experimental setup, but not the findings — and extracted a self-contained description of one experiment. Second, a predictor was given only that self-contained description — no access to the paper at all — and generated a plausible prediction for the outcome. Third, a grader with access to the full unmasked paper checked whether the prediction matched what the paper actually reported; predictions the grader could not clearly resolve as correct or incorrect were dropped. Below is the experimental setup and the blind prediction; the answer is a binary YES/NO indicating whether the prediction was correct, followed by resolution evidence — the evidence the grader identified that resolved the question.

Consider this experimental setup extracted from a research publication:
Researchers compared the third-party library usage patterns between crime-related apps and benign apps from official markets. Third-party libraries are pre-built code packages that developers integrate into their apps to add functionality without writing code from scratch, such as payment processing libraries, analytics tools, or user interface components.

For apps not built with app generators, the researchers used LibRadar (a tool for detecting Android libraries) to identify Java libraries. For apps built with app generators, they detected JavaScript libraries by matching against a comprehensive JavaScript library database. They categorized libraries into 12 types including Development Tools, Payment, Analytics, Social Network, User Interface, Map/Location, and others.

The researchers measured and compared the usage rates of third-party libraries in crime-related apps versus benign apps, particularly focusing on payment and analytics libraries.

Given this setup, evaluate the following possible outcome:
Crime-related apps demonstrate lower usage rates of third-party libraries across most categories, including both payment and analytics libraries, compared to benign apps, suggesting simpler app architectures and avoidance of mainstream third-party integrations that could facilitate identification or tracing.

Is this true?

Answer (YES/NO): YES